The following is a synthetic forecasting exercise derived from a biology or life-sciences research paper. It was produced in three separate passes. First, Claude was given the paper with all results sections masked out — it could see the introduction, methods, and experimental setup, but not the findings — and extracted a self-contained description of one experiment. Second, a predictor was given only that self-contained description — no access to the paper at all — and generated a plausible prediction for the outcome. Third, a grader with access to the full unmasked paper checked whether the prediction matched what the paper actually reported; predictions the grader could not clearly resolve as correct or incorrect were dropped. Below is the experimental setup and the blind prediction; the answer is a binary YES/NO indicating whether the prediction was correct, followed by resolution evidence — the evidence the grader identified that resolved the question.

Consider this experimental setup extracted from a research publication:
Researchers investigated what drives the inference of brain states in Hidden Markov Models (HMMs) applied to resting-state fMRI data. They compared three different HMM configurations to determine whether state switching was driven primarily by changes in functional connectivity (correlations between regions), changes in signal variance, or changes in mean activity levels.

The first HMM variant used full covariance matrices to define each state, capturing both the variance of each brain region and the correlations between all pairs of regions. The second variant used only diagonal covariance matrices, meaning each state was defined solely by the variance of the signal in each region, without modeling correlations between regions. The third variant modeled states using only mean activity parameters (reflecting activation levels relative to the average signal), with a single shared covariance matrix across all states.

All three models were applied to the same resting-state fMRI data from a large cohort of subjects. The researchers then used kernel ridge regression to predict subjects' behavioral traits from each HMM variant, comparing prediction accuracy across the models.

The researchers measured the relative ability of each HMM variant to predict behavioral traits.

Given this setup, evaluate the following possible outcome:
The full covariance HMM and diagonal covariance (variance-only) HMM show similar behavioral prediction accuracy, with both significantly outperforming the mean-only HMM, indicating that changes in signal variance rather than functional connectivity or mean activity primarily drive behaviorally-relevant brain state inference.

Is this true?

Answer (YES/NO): NO